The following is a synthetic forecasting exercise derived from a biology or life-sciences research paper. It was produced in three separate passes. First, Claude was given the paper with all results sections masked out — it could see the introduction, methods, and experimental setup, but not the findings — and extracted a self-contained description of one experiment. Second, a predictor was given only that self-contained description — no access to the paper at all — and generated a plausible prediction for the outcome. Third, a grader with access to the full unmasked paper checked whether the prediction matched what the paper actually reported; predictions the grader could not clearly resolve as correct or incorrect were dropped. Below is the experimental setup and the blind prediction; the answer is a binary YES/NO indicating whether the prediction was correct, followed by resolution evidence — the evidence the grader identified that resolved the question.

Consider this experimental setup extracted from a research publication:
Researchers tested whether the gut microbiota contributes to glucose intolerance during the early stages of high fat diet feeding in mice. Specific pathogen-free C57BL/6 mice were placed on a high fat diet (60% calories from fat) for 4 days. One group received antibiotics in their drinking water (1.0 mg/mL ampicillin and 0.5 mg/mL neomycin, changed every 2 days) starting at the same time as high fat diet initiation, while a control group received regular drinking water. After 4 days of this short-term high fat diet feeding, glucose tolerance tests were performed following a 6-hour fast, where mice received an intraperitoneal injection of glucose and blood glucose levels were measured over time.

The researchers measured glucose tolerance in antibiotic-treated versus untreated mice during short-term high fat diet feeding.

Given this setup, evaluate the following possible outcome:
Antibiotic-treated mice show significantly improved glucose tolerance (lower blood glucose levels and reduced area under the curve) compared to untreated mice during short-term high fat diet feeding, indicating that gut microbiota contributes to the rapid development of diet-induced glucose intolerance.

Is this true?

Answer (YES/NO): NO